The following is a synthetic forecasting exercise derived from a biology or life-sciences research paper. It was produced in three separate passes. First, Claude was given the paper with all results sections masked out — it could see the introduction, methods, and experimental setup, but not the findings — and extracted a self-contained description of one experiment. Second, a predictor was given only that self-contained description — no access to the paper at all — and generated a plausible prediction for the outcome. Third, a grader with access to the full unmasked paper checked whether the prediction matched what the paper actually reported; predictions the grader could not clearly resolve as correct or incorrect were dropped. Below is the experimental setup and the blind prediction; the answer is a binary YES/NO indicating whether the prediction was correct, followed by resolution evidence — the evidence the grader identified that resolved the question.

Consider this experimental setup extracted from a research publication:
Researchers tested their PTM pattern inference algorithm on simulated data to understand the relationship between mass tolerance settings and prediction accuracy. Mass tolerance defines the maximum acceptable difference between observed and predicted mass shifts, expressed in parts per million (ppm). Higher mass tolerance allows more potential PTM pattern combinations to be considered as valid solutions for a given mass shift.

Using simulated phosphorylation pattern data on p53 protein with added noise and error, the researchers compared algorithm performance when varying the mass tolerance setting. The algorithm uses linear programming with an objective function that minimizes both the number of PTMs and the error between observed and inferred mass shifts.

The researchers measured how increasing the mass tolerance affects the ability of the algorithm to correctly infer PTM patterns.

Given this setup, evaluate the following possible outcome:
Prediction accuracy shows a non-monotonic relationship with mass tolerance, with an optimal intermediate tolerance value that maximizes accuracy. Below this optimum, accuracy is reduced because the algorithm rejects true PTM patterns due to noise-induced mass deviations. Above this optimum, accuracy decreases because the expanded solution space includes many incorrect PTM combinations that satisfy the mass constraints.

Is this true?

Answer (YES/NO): NO